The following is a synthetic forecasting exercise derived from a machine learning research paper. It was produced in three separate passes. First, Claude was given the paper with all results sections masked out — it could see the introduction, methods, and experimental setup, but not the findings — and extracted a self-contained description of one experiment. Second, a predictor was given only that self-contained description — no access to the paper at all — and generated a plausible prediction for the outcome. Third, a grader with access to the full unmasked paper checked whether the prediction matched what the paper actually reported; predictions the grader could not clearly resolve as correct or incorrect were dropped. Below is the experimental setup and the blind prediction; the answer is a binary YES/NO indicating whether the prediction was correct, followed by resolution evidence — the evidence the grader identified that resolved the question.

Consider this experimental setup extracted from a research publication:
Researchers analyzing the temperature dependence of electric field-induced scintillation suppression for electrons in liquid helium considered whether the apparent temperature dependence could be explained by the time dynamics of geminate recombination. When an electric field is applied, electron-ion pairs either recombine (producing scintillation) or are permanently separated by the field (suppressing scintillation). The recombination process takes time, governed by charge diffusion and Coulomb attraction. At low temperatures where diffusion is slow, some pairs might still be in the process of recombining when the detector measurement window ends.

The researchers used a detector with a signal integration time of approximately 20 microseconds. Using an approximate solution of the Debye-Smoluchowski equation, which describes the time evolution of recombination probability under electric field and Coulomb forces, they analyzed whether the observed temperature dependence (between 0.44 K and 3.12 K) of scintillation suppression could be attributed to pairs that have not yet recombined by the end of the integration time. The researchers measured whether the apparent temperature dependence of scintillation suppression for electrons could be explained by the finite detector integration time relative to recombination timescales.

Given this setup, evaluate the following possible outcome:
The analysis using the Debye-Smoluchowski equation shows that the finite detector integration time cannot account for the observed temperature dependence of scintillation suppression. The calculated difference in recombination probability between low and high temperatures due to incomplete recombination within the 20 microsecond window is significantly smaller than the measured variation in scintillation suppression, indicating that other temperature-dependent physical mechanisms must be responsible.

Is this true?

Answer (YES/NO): NO